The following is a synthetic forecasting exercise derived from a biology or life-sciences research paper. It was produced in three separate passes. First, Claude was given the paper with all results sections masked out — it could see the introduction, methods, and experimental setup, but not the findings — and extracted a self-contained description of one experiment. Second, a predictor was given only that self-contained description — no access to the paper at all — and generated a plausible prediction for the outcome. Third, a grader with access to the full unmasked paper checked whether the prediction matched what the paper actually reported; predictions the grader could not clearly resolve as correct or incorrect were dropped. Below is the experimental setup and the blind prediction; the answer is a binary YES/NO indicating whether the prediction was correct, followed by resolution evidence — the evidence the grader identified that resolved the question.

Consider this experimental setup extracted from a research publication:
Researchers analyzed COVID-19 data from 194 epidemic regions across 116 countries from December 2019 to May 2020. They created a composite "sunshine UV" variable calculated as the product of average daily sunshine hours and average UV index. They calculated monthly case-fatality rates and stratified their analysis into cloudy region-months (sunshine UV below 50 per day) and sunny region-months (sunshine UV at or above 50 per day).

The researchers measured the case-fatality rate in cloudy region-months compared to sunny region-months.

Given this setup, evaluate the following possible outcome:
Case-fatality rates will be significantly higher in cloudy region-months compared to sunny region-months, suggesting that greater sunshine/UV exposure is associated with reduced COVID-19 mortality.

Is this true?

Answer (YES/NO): YES